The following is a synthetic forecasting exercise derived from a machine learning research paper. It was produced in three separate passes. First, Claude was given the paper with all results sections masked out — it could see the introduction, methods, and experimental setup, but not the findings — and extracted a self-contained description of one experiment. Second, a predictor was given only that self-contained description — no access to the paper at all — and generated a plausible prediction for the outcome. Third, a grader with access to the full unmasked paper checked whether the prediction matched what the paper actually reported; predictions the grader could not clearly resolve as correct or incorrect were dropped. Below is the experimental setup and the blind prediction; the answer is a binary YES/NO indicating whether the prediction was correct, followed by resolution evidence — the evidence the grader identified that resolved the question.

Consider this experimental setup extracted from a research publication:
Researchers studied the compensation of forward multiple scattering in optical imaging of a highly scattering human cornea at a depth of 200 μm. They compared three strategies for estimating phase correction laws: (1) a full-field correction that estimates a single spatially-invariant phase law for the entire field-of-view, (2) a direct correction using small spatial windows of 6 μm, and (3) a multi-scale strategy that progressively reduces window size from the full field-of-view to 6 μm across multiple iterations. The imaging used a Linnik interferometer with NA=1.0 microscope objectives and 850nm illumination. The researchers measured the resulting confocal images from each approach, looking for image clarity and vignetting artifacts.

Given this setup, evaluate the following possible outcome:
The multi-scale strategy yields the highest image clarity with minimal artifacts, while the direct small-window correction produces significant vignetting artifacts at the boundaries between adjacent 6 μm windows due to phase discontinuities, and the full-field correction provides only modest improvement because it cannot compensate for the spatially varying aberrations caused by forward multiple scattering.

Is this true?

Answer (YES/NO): YES